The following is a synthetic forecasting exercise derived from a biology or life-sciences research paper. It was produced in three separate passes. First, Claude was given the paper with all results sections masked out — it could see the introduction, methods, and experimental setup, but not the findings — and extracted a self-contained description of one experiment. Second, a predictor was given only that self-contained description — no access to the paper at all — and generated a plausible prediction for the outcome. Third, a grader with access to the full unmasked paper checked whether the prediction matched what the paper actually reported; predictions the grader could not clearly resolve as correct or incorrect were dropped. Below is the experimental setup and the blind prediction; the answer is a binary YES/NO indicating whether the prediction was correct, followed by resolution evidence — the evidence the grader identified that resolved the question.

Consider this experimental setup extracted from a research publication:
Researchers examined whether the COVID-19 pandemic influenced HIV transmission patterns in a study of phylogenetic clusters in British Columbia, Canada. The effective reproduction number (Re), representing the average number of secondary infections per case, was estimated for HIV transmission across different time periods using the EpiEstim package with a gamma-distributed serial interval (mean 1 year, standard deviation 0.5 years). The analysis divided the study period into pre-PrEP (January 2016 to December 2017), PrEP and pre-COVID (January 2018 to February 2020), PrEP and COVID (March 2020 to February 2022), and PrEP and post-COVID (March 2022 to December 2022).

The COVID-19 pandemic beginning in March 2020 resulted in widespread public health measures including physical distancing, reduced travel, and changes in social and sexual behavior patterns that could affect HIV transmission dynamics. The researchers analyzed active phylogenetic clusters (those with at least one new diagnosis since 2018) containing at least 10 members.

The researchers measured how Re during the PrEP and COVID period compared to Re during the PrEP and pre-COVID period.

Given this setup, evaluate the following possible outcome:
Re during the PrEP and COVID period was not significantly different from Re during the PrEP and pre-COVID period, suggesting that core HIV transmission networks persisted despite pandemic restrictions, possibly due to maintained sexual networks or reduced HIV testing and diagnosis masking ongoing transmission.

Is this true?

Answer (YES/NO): NO